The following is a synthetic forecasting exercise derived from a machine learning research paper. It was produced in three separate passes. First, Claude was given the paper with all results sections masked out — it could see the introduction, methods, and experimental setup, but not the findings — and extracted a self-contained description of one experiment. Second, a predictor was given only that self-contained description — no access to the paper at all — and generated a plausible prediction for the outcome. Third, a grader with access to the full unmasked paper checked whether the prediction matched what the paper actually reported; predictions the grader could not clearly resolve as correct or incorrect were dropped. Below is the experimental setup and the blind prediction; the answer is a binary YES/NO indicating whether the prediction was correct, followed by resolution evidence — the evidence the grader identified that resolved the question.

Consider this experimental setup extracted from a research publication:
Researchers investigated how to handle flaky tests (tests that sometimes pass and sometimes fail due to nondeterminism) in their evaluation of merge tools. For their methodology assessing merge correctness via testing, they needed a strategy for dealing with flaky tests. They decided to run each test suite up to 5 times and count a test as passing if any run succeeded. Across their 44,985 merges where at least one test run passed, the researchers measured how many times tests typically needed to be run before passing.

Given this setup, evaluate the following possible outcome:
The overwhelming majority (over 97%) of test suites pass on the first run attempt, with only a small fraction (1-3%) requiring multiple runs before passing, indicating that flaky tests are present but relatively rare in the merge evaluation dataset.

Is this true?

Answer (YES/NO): YES